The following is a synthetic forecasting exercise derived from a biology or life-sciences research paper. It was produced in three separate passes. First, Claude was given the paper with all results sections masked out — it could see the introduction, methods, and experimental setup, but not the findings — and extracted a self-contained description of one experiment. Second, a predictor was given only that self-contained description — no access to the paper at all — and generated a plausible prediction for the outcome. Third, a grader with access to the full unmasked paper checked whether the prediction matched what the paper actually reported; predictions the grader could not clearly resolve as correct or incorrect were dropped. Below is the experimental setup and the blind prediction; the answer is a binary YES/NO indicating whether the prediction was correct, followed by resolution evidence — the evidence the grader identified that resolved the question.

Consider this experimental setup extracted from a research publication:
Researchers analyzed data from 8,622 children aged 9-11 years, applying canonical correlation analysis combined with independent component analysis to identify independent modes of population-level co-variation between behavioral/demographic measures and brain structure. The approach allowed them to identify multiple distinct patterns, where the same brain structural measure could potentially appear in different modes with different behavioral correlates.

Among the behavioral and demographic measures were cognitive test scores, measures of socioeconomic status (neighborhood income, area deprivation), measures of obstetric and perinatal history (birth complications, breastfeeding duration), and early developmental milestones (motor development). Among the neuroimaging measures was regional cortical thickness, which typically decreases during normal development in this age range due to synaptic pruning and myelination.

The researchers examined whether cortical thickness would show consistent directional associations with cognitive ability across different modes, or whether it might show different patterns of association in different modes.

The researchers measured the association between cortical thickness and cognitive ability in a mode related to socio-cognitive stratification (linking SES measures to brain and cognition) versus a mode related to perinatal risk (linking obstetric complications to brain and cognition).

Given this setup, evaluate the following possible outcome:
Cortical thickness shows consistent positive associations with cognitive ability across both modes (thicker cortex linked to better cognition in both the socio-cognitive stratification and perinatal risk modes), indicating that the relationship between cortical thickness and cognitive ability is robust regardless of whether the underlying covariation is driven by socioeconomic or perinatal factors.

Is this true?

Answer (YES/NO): NO